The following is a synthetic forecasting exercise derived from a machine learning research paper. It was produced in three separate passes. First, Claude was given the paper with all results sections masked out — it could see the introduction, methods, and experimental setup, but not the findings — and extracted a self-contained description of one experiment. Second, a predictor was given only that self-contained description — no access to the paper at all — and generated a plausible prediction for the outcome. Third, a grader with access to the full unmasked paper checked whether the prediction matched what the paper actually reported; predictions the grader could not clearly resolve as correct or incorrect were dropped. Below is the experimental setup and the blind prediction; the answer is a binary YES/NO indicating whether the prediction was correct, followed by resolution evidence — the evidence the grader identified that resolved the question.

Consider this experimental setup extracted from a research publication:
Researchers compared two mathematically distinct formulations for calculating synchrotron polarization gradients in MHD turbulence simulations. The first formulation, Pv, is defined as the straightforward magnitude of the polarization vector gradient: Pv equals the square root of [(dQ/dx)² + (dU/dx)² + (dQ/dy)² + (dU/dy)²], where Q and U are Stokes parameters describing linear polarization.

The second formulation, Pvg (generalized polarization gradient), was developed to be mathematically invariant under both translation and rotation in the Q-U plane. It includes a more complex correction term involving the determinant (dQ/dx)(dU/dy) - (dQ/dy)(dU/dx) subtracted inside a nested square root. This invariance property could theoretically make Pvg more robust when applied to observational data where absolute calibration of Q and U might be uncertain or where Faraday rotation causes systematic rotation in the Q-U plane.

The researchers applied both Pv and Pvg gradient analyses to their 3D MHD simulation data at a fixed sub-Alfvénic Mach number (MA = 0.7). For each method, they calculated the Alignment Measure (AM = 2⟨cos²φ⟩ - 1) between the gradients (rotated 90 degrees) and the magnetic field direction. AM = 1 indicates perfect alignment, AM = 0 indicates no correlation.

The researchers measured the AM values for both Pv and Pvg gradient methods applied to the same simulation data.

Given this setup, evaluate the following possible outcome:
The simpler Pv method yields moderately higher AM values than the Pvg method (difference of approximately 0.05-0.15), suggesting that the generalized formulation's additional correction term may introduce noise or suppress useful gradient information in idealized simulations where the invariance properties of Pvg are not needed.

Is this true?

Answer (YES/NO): NO